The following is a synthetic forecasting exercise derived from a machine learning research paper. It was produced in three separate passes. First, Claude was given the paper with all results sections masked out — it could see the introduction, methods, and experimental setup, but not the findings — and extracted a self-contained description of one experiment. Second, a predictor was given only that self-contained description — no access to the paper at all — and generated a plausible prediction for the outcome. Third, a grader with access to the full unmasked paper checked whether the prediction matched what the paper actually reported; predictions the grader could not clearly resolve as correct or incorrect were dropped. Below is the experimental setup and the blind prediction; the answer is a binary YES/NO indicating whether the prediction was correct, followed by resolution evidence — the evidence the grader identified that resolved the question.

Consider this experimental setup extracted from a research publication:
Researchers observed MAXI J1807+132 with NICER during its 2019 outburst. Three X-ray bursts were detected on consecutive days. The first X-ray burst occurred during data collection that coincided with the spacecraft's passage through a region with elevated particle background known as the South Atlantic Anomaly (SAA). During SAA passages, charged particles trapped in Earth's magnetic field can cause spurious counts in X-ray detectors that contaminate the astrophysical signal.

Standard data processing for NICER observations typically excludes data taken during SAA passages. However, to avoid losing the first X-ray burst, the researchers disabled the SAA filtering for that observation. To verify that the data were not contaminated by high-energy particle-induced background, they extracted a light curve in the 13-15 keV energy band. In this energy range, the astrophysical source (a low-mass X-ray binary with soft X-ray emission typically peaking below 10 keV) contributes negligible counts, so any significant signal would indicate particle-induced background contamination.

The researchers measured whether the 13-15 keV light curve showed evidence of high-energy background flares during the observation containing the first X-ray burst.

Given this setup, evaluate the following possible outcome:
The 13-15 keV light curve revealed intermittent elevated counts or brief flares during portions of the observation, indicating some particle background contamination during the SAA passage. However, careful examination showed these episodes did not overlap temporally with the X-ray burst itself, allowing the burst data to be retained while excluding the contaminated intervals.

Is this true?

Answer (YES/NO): NO